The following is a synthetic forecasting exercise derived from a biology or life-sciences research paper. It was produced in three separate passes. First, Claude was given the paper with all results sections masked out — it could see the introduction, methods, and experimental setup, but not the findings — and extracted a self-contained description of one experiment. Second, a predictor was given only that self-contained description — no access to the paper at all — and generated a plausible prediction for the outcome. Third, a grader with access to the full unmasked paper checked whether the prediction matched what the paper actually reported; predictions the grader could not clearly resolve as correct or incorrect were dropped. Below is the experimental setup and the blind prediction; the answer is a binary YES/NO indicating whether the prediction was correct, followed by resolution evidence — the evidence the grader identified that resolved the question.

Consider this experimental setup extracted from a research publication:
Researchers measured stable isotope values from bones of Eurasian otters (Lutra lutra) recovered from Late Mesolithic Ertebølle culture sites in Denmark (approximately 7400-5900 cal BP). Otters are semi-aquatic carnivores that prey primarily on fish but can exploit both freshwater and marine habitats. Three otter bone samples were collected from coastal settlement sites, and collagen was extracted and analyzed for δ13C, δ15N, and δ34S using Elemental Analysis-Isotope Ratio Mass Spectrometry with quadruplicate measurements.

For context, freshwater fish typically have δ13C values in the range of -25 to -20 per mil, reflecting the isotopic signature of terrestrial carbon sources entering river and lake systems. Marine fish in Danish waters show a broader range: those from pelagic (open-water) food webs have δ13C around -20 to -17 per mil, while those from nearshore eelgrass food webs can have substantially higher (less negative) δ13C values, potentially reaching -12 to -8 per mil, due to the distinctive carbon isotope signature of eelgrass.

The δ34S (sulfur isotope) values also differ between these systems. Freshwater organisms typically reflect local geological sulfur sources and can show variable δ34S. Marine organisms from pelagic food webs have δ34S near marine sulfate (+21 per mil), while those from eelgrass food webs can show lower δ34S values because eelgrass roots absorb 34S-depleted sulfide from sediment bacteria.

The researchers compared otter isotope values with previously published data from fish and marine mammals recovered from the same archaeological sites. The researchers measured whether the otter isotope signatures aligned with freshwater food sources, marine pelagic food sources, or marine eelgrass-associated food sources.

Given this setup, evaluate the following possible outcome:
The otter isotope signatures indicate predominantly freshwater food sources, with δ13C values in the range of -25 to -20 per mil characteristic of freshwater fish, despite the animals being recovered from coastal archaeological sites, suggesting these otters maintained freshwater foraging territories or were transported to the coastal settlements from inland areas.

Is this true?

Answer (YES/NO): NO